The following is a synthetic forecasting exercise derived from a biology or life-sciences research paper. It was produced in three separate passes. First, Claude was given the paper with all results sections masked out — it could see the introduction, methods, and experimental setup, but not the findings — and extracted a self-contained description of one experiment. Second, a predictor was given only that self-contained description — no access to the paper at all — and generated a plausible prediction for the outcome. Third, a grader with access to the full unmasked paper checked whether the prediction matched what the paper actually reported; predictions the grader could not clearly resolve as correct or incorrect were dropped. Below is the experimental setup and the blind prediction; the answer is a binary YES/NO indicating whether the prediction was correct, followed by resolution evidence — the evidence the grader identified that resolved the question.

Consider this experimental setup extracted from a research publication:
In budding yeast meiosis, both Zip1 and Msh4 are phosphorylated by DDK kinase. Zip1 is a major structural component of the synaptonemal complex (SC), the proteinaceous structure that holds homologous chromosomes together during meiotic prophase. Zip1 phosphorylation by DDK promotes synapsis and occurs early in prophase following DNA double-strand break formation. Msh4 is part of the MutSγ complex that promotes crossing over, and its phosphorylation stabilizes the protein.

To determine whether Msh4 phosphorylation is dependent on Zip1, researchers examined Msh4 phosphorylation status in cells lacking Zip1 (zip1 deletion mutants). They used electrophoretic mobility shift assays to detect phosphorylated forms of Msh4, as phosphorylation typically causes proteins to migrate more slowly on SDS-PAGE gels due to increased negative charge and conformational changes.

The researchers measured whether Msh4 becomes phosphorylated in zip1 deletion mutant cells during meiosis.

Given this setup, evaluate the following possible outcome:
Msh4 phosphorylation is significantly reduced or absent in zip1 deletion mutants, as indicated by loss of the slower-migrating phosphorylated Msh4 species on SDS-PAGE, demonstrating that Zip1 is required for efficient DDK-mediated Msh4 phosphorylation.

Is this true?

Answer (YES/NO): YES